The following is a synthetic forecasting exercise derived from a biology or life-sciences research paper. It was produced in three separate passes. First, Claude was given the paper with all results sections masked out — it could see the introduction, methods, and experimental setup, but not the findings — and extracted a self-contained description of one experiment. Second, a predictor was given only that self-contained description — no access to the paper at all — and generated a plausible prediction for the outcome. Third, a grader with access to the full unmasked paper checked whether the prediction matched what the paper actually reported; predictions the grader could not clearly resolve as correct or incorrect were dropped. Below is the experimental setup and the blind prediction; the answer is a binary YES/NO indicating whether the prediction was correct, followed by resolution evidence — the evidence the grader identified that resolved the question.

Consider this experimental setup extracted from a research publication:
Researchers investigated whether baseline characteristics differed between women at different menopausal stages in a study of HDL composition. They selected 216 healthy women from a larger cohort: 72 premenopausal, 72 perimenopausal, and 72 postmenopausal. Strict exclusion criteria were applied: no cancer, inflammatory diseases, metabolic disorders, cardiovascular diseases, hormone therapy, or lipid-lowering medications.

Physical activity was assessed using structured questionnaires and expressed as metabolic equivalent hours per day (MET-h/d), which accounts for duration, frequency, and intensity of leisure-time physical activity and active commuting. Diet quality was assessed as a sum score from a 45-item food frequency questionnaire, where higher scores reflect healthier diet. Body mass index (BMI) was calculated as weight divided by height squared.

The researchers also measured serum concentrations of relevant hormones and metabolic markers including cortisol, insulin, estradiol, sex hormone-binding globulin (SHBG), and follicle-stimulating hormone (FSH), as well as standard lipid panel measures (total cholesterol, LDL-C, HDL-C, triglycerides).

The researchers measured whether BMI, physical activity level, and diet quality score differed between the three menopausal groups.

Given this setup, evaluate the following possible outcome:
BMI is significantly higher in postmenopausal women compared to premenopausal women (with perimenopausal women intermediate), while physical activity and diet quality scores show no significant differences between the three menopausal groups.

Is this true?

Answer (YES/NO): NO